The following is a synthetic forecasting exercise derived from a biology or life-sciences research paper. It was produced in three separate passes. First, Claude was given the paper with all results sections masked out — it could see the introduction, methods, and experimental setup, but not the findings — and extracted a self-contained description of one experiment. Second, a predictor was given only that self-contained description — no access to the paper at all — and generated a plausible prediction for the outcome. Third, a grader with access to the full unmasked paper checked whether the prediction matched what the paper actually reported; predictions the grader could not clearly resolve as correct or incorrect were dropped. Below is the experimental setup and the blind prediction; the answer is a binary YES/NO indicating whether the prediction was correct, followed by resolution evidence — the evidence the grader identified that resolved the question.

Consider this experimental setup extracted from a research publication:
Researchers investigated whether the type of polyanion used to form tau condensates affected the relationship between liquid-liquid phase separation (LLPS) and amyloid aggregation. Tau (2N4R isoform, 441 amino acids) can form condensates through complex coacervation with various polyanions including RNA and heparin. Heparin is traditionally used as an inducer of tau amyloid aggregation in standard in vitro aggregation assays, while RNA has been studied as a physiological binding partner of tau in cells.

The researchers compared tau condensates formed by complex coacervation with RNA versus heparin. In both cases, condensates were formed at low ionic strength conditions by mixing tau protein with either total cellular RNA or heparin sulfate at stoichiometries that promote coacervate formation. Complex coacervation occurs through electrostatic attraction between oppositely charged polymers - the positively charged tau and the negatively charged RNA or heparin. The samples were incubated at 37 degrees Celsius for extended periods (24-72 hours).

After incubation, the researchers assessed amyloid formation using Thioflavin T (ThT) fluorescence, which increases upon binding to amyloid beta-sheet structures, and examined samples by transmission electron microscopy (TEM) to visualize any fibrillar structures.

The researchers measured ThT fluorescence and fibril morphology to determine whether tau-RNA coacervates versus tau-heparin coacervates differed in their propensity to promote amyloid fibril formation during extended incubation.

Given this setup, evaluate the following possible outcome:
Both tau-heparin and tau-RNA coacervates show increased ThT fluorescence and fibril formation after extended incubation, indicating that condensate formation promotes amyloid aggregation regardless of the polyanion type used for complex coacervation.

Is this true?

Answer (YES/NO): NO